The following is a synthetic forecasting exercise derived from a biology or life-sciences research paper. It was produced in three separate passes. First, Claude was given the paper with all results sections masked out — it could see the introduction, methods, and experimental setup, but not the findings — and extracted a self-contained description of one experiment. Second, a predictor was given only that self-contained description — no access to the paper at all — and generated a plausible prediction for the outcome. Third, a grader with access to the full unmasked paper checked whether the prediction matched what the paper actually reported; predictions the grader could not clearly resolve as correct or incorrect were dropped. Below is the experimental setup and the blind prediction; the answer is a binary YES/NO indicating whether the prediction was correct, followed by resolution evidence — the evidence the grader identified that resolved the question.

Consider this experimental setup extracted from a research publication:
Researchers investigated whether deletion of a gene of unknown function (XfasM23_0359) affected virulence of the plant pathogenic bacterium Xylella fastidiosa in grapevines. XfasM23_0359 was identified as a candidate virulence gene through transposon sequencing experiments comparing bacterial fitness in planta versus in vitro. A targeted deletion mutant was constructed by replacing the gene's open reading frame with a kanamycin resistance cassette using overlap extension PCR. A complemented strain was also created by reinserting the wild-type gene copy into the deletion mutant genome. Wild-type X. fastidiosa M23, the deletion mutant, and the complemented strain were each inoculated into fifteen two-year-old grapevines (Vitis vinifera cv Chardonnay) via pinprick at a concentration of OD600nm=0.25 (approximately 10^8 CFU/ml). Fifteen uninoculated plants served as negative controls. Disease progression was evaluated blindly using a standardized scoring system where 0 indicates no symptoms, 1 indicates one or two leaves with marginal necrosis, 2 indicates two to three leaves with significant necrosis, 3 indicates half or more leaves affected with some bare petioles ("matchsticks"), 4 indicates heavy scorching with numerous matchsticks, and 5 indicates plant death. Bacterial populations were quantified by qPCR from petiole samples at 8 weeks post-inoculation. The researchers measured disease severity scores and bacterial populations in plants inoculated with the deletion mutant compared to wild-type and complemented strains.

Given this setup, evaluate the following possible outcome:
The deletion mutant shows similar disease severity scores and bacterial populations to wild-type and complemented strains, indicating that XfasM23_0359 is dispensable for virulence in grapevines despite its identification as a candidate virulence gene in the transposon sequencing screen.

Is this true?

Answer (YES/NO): NO